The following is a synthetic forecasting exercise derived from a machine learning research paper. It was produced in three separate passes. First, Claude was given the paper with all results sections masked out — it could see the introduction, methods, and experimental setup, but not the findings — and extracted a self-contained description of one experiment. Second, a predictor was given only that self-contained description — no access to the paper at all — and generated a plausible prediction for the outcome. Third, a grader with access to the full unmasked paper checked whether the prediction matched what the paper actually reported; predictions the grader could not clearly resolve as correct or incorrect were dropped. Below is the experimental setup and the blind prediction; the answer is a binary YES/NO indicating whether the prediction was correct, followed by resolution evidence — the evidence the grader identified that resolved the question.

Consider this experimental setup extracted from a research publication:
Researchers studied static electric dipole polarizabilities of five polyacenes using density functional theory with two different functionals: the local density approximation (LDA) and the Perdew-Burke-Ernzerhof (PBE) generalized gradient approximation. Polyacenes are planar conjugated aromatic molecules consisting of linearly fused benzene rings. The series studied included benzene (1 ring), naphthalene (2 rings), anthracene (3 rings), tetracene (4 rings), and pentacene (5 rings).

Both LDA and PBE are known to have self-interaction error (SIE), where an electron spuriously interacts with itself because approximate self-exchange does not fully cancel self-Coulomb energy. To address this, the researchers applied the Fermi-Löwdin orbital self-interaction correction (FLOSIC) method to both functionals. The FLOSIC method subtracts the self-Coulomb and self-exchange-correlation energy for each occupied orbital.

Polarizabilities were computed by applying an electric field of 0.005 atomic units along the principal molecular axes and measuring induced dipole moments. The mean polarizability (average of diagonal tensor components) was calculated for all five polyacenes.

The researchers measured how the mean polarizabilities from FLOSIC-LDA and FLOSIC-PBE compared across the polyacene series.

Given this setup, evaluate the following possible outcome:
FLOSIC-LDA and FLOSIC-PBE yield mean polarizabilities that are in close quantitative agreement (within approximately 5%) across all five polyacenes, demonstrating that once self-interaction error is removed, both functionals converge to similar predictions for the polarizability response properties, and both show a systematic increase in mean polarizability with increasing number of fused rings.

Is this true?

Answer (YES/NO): YES